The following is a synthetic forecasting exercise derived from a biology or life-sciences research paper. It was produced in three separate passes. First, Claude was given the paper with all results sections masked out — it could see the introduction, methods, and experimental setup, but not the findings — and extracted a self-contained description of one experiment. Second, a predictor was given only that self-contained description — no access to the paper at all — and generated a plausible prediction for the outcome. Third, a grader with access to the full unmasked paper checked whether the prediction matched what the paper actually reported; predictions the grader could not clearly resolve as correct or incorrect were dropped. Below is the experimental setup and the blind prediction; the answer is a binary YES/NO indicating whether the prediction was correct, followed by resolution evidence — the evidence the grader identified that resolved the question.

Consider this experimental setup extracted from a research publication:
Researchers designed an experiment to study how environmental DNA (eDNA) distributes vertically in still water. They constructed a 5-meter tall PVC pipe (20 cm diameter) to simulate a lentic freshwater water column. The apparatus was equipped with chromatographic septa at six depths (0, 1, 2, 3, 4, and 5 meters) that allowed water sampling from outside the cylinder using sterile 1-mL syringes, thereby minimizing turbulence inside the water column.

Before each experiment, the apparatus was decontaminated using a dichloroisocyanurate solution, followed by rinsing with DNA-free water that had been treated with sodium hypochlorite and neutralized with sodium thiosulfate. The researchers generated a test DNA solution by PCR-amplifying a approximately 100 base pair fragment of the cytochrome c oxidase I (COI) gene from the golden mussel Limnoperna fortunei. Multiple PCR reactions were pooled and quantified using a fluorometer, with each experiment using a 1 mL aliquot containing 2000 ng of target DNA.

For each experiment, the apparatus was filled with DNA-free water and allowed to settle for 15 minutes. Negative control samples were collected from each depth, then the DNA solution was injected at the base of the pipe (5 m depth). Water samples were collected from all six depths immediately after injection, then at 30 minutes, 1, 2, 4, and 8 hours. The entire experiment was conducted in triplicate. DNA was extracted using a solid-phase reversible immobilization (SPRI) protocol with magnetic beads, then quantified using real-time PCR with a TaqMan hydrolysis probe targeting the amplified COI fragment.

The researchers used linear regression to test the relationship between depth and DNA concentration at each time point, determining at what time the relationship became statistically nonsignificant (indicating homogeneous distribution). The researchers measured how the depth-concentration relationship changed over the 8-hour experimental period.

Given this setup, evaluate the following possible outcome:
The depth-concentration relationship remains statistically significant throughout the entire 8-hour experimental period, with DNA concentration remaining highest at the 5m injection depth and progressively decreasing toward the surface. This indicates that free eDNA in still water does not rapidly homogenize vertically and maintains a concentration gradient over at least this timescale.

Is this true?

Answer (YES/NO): NO